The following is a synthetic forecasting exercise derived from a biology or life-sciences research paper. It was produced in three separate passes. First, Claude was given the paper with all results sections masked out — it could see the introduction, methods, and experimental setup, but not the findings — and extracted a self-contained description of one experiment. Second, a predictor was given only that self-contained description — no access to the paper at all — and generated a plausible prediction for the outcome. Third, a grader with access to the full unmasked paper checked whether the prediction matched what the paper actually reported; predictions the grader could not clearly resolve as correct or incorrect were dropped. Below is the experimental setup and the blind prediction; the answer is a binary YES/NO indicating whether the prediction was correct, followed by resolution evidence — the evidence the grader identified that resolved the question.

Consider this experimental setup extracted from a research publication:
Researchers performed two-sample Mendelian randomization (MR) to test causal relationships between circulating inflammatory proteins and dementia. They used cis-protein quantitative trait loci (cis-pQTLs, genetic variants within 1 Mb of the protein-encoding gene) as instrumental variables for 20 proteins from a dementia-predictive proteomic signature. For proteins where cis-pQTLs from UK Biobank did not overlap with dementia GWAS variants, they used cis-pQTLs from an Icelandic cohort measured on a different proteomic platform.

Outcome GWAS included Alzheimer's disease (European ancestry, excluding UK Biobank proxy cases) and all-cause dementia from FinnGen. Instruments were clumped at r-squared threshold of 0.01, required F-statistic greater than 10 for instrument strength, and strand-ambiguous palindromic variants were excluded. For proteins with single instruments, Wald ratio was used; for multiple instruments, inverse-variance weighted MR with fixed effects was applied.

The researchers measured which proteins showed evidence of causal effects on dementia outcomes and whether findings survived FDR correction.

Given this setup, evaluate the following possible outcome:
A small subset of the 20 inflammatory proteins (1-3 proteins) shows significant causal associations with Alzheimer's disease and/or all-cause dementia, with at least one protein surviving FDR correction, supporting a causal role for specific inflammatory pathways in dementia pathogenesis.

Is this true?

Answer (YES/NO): NO